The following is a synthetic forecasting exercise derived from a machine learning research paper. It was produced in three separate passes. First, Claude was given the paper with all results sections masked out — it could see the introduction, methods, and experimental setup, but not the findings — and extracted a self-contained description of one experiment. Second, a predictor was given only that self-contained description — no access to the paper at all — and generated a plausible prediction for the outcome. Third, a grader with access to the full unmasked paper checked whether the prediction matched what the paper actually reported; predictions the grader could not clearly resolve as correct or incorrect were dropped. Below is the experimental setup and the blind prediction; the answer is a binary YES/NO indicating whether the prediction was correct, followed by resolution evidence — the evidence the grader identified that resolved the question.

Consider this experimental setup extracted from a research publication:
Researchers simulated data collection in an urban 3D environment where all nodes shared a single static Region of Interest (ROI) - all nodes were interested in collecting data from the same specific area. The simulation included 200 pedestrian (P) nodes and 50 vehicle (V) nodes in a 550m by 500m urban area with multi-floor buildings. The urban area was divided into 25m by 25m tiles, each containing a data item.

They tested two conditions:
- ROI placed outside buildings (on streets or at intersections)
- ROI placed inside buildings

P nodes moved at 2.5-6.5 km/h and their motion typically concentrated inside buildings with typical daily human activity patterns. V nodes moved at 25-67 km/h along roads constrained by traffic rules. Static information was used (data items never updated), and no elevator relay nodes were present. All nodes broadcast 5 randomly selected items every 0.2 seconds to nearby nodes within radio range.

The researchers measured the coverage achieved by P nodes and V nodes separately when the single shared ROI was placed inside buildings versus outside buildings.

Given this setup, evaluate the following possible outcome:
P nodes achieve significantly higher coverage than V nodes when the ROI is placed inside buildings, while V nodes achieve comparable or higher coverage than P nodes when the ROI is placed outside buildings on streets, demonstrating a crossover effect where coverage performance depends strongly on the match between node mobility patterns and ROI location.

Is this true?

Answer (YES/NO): YES